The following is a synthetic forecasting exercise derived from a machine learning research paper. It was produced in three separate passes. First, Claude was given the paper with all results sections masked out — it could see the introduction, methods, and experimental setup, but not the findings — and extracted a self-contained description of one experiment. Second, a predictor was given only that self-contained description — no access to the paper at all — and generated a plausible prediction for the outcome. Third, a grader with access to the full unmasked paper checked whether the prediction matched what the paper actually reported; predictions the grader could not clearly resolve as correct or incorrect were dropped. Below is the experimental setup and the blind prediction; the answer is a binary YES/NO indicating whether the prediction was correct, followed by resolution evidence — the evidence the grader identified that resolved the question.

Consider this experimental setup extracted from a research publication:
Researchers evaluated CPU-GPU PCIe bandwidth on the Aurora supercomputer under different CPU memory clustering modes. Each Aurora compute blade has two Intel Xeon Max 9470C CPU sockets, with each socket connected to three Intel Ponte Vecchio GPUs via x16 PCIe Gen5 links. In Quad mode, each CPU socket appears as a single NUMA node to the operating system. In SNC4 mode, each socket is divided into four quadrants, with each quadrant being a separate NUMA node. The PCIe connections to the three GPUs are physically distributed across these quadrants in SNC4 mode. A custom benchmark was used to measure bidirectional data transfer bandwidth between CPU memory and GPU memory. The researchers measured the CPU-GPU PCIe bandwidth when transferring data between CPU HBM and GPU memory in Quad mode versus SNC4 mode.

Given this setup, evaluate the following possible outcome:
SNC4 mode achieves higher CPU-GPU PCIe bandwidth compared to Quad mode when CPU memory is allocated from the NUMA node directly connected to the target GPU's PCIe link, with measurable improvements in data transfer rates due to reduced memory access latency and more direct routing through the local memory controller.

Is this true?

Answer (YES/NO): NO